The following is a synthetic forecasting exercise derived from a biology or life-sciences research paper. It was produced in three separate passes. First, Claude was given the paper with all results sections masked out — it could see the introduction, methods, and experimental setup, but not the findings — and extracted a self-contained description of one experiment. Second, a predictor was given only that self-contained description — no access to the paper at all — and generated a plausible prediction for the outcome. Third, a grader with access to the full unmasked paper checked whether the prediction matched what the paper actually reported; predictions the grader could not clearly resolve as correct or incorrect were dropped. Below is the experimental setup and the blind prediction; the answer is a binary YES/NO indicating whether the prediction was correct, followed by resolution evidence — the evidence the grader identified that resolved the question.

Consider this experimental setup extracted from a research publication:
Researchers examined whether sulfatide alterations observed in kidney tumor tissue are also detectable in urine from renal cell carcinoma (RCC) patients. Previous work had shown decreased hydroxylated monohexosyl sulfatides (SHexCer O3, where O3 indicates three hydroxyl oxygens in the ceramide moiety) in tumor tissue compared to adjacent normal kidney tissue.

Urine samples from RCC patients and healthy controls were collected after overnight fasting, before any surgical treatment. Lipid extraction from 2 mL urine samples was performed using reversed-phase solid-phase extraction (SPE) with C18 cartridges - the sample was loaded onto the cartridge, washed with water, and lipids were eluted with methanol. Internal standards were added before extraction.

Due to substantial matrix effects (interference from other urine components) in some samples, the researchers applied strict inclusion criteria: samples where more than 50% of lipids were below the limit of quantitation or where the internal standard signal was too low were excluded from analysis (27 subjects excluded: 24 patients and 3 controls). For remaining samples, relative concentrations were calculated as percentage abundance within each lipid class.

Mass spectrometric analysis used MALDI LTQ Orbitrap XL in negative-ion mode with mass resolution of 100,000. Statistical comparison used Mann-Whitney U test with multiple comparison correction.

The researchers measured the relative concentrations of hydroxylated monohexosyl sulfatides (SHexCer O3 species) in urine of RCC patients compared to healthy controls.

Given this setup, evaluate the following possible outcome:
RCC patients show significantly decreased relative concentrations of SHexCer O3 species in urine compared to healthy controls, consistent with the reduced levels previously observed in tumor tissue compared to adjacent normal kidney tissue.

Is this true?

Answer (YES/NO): YES